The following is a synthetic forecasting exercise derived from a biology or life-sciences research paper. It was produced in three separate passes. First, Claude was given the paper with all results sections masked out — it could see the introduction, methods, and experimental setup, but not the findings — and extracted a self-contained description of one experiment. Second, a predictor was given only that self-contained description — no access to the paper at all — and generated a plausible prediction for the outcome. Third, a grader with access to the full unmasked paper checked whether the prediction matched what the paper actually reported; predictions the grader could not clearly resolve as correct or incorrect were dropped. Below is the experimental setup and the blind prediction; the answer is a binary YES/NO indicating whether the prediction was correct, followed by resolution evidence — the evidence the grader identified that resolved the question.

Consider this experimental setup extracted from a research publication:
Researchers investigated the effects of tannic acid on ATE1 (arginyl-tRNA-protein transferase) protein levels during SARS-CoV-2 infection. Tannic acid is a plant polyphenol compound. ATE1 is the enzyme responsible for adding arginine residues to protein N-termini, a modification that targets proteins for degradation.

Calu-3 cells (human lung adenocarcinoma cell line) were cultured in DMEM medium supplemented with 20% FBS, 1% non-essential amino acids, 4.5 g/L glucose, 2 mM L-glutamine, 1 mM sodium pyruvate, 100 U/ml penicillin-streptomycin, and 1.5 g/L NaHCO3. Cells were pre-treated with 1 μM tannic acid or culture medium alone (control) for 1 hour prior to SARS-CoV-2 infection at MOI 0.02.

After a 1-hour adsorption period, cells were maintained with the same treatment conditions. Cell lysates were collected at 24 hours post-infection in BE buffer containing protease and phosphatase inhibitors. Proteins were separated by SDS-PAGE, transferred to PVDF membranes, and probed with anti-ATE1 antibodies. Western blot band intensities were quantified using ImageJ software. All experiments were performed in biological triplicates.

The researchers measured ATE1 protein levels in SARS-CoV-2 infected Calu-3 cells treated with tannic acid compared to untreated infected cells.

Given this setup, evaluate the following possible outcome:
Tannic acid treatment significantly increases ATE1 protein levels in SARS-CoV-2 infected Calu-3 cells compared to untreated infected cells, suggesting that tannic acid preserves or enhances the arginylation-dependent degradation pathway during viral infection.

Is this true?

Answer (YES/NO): NO